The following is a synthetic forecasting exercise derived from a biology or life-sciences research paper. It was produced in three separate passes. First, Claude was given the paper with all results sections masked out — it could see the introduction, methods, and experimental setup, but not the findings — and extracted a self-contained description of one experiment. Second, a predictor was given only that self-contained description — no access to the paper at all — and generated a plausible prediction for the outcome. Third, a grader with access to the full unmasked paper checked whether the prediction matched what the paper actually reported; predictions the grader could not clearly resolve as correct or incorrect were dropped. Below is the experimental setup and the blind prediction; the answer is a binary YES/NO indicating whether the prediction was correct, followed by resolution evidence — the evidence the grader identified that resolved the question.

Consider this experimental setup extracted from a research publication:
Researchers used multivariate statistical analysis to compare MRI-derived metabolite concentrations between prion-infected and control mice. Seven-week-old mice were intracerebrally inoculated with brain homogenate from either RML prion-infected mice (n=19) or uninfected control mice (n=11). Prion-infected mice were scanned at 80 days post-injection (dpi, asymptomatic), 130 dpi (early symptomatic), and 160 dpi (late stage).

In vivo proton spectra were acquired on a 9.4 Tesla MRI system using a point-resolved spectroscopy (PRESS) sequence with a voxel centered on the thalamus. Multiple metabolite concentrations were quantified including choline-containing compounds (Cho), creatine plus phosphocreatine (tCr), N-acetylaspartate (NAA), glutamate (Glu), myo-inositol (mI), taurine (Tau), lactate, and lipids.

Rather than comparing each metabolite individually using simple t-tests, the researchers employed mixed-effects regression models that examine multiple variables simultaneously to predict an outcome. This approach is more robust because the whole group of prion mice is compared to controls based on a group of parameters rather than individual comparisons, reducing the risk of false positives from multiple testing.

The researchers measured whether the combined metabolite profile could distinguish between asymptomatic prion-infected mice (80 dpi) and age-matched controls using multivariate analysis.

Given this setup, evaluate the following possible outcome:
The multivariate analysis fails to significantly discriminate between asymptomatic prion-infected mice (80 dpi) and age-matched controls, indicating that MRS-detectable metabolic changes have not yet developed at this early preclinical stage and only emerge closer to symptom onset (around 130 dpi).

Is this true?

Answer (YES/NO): NO